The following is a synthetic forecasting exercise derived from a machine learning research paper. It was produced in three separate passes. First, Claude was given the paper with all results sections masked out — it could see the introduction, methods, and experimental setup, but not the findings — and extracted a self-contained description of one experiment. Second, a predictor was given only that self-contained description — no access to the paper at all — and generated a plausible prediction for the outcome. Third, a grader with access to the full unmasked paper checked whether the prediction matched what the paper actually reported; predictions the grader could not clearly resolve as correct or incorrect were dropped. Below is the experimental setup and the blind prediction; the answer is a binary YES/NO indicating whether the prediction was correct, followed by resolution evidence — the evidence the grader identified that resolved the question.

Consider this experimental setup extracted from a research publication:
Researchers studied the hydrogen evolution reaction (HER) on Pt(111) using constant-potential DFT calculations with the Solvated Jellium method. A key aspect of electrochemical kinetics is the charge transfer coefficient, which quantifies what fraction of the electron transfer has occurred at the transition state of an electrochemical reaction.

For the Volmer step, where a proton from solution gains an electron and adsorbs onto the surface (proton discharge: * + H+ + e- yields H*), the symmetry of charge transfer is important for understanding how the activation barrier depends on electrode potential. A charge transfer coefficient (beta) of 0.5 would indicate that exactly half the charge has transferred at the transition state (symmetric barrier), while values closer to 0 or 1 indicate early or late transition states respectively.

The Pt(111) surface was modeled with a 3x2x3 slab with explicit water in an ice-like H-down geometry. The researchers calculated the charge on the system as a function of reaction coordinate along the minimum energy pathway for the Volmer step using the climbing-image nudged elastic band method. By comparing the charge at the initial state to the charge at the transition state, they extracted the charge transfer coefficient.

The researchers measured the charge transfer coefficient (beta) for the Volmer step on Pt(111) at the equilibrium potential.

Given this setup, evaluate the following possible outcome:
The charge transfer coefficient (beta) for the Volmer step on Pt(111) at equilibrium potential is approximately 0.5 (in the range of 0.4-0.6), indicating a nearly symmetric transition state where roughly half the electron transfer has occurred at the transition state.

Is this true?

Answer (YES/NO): NO